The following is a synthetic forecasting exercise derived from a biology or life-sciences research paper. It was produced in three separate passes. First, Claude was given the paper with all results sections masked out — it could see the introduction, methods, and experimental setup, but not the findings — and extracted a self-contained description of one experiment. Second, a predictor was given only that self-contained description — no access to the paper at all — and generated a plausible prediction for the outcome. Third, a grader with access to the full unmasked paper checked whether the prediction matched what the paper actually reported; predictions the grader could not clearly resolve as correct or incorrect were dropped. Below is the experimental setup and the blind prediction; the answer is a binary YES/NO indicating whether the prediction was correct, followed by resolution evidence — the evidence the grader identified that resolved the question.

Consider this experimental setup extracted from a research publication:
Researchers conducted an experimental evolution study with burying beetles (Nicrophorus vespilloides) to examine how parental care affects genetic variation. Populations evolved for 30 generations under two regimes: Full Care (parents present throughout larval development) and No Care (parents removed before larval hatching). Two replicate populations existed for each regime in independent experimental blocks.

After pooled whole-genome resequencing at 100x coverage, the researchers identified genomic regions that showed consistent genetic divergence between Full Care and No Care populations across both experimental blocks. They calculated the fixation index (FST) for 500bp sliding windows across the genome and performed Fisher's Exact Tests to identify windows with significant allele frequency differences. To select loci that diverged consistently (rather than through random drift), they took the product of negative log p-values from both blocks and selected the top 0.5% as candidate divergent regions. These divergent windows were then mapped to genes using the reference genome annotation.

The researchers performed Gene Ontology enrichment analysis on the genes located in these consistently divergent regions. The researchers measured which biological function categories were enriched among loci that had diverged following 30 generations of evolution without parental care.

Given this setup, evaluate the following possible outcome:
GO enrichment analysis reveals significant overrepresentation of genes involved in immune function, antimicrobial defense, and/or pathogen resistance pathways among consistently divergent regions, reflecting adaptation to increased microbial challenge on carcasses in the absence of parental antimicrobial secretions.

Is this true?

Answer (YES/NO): YES